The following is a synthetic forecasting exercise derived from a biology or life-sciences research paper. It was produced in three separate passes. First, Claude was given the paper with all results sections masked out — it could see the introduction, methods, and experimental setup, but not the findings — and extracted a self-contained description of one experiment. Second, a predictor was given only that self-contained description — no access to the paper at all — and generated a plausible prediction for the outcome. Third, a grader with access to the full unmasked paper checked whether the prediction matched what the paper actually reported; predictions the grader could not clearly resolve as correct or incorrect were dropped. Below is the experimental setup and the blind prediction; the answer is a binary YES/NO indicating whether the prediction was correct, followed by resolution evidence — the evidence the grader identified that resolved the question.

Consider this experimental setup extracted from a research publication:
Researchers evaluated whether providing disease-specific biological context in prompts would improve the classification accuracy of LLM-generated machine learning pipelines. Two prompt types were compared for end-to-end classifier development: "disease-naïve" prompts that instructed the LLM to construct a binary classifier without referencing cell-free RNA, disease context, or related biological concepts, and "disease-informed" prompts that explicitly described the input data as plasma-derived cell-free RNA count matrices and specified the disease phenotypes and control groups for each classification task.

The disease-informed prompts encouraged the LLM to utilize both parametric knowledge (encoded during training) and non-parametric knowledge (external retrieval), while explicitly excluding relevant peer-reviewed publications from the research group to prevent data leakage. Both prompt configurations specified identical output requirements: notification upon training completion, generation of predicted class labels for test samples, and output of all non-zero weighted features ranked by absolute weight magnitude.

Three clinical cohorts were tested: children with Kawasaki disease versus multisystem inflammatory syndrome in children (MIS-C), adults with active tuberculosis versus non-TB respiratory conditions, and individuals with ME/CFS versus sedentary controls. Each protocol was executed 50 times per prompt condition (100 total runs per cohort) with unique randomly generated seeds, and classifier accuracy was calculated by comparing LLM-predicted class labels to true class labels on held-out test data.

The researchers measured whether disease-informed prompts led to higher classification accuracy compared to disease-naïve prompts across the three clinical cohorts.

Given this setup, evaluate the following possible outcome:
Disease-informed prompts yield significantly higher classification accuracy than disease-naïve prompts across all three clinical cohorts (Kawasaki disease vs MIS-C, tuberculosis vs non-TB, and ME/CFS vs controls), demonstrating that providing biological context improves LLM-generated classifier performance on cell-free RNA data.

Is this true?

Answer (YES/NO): NO